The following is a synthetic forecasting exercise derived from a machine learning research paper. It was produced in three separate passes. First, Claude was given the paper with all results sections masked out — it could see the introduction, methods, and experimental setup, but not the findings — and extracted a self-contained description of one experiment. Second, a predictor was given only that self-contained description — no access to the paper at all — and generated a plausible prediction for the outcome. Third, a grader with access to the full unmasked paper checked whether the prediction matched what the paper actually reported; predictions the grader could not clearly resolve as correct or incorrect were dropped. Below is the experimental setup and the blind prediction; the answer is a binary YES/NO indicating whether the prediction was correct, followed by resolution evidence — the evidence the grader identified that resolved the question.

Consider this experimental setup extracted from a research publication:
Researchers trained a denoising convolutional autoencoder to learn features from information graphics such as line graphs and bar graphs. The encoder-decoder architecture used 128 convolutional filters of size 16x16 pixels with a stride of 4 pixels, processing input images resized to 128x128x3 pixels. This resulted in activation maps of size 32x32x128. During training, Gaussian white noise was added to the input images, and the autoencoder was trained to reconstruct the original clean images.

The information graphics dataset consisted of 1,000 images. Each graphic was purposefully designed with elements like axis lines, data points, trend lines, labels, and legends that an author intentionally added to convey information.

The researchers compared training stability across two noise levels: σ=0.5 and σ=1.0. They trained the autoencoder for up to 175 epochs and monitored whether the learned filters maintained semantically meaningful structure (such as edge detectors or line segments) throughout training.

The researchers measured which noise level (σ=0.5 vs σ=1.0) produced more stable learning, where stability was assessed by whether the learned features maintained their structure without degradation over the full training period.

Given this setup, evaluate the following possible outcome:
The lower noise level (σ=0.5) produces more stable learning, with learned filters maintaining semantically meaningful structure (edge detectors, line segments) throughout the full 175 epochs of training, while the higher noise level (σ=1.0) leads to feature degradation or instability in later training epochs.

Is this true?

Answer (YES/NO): YES